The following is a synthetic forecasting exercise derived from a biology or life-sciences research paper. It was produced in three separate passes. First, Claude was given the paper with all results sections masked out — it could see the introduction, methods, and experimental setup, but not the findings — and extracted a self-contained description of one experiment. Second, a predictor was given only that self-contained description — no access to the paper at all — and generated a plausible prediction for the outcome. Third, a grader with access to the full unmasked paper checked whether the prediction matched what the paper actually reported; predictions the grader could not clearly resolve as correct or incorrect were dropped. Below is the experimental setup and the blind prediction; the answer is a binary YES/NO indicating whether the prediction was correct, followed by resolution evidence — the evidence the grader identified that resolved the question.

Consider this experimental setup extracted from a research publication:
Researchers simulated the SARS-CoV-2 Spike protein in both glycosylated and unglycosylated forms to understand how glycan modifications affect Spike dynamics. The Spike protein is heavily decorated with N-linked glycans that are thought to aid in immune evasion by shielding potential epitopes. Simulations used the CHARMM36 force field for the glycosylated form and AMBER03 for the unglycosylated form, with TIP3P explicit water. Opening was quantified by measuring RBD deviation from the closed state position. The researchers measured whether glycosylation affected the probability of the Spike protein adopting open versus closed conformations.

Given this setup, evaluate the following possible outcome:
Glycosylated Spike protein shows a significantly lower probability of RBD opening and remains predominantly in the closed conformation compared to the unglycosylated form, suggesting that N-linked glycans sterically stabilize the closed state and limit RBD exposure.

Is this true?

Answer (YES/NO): NO